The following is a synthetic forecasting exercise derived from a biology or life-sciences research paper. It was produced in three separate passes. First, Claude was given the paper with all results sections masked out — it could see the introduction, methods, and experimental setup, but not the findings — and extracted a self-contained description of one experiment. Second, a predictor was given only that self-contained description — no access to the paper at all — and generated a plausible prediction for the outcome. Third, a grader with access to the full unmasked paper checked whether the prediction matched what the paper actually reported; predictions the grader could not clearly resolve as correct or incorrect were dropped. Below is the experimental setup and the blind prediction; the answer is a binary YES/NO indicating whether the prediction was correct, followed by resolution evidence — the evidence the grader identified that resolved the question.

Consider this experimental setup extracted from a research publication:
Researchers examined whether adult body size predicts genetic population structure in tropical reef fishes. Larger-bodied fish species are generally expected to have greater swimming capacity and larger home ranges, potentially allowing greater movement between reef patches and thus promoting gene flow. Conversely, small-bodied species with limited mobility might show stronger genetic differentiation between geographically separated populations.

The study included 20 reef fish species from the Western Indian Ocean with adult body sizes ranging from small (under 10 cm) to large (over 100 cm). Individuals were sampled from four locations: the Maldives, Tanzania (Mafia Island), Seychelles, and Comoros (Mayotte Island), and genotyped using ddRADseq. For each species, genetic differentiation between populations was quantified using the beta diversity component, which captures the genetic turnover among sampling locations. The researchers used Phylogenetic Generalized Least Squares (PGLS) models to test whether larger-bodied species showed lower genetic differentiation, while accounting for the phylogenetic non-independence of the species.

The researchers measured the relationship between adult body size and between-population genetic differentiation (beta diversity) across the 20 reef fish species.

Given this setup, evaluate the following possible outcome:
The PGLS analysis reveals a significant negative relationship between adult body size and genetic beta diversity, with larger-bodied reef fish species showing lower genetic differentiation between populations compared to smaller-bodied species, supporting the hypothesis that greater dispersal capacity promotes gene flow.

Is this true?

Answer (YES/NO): NO